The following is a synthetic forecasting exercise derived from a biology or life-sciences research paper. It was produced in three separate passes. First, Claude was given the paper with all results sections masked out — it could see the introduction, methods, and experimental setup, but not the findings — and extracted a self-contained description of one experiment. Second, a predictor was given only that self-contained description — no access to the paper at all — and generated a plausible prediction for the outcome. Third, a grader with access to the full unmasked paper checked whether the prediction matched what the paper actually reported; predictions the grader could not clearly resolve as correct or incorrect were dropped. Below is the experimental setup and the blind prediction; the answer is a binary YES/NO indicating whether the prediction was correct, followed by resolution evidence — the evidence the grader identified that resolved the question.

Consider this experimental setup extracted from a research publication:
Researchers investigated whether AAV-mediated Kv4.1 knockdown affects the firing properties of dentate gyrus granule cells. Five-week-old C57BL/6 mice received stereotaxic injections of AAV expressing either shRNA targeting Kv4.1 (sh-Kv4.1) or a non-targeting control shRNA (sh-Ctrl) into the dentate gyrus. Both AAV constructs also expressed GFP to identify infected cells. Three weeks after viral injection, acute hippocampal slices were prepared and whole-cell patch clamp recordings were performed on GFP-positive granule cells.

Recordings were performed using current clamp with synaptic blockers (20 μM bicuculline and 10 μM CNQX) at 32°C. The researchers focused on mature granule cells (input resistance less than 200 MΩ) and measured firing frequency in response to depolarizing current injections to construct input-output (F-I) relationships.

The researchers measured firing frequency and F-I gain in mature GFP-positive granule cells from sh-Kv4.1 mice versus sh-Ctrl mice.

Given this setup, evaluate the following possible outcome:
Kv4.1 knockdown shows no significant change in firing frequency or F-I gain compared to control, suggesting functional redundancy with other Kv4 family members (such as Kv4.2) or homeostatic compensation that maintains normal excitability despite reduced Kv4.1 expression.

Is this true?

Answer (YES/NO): NO